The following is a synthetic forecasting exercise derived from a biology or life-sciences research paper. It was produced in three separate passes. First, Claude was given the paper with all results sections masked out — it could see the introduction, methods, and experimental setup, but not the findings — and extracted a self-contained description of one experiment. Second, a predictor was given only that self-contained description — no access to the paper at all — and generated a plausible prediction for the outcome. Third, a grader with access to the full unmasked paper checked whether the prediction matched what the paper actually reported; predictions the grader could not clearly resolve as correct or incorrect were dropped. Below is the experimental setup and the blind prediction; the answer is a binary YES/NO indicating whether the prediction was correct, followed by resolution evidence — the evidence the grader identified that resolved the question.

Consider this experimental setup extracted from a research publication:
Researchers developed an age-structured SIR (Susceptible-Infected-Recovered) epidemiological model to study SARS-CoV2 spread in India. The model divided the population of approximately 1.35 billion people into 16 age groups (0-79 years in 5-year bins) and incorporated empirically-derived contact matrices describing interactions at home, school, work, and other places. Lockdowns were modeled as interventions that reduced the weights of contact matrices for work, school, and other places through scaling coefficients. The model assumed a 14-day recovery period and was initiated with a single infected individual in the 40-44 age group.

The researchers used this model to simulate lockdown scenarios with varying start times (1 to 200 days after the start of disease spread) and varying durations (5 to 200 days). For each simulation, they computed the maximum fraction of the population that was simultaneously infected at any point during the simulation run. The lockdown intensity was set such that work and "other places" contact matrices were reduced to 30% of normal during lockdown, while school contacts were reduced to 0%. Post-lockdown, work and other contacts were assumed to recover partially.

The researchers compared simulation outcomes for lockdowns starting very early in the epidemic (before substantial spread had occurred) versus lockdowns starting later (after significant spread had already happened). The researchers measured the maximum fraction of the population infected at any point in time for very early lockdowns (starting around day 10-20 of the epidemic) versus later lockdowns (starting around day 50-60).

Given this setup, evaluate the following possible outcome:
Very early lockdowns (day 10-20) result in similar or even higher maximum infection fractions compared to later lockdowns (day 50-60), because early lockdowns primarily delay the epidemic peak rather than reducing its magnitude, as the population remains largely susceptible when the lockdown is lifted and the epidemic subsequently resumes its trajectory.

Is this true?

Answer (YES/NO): YES